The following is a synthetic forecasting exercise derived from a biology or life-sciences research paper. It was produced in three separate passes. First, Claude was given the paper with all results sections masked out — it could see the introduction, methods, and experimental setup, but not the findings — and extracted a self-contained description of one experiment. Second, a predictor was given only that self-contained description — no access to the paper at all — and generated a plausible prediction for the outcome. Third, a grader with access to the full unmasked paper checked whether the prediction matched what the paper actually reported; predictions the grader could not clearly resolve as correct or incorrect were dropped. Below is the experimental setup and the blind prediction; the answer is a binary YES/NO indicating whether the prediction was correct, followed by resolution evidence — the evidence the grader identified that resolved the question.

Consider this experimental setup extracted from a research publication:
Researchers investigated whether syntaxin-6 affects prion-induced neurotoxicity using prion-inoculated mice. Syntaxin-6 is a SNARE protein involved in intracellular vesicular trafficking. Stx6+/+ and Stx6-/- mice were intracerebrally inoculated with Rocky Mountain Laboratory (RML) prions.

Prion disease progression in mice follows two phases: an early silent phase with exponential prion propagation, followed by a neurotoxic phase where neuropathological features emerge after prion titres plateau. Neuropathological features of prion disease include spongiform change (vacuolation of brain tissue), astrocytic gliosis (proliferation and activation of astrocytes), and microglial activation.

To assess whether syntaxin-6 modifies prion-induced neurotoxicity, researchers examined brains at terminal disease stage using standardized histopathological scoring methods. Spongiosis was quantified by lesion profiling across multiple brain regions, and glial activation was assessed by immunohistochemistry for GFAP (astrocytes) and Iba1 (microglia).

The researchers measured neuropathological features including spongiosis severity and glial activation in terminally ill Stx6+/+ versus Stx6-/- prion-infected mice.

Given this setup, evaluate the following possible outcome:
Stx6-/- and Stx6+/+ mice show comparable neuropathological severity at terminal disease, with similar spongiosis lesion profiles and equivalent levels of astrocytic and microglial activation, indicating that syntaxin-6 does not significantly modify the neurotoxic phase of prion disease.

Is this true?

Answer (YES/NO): YES